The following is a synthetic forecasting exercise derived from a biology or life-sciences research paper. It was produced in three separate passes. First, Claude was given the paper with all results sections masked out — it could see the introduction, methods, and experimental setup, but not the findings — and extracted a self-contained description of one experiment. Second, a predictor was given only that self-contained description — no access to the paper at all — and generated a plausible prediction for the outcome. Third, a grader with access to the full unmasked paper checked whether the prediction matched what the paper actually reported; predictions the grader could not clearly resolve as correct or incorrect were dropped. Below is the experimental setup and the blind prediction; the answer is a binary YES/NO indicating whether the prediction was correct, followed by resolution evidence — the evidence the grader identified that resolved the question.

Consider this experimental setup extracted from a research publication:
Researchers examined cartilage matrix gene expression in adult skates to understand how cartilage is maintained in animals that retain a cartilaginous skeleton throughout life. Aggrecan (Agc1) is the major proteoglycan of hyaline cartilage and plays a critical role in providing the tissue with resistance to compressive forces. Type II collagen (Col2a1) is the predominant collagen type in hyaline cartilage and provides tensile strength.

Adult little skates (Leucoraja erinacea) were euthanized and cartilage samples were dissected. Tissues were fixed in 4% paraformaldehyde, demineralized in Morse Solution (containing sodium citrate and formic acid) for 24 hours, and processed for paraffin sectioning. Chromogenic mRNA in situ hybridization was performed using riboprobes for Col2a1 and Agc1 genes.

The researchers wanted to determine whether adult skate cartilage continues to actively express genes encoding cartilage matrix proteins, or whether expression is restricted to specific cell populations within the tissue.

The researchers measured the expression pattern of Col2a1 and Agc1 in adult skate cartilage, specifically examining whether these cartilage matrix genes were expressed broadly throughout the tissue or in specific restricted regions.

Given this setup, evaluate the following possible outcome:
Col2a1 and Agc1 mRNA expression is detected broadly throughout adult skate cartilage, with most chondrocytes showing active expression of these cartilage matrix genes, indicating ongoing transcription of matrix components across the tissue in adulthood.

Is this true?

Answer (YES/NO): NO